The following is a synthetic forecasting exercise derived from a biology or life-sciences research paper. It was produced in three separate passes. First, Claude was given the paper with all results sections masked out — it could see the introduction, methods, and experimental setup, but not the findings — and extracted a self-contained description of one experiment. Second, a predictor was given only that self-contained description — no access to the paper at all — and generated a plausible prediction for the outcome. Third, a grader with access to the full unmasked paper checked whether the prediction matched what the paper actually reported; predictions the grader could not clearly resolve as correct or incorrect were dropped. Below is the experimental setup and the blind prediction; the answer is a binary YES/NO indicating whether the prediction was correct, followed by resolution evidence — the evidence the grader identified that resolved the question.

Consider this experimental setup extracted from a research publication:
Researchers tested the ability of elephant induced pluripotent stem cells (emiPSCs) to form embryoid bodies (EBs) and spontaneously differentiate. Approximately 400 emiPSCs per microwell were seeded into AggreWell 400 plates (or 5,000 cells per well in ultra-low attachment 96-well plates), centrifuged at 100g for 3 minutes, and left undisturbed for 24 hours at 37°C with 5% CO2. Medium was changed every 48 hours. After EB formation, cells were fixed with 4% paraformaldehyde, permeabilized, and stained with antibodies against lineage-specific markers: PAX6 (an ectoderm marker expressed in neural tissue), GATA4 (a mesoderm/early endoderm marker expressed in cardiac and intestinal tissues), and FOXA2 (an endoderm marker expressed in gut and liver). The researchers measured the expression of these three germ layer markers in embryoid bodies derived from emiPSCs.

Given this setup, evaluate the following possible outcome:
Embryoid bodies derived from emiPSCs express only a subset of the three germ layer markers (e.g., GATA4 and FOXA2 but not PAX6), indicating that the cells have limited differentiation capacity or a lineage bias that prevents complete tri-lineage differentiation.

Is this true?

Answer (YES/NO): NO